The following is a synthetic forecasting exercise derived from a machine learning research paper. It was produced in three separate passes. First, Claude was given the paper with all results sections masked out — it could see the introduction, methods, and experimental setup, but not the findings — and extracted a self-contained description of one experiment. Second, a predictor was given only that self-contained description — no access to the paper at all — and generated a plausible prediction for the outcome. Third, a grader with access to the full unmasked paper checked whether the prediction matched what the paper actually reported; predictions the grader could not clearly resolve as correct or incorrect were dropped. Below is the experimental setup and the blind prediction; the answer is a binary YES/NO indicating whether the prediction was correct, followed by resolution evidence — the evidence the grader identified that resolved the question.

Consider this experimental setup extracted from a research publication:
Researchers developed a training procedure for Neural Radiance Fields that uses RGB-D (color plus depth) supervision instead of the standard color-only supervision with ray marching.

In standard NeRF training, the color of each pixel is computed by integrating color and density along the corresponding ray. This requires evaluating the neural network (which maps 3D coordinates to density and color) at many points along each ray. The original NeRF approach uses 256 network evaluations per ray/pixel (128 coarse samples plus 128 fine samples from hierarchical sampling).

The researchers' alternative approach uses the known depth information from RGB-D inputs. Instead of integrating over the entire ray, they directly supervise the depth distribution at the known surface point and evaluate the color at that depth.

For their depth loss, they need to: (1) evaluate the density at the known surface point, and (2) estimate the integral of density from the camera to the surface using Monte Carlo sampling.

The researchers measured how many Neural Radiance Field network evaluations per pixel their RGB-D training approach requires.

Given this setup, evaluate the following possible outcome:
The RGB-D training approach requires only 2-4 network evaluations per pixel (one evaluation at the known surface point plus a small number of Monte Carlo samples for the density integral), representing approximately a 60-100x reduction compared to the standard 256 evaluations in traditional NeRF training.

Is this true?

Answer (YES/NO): NO